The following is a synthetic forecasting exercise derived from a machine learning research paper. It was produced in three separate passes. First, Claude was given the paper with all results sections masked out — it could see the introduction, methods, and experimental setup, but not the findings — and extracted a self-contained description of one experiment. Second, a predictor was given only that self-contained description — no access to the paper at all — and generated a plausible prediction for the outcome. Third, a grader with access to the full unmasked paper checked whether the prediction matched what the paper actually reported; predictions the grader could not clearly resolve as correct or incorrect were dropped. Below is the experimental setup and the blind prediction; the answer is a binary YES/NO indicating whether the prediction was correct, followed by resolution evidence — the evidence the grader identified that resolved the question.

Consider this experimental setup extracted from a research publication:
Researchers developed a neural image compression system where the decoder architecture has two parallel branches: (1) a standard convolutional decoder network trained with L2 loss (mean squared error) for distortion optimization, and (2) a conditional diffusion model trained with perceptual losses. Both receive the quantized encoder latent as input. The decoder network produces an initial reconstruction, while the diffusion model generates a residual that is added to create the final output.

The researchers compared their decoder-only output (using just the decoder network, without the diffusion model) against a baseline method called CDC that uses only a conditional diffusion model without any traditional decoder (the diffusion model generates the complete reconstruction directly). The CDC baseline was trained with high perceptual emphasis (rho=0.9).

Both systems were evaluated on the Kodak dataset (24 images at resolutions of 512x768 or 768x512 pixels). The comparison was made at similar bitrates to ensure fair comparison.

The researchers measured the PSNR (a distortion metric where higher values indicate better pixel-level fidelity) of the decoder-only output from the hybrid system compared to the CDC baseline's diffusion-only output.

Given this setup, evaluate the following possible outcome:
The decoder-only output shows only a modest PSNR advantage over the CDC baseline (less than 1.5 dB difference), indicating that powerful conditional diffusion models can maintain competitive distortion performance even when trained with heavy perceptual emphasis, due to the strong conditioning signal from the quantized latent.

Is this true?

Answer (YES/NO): NO